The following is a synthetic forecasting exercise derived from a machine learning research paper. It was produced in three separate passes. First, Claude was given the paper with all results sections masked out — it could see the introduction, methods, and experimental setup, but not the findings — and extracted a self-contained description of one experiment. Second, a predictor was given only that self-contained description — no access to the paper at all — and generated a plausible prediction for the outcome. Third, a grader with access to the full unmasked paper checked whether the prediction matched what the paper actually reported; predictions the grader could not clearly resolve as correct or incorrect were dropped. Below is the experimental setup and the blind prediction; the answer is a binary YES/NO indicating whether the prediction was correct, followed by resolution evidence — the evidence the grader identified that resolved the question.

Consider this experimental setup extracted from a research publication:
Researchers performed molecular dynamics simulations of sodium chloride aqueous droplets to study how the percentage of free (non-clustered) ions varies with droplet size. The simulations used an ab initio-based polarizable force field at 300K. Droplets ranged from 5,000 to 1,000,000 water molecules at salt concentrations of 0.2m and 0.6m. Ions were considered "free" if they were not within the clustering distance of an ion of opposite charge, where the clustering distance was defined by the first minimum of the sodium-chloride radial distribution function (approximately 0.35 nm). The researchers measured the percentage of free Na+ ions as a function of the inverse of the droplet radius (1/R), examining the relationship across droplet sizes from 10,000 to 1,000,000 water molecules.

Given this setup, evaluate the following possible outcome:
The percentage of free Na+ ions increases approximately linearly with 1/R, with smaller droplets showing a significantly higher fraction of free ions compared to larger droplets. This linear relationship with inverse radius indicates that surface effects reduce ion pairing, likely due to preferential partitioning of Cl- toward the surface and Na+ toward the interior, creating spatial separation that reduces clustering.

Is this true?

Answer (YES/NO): NO